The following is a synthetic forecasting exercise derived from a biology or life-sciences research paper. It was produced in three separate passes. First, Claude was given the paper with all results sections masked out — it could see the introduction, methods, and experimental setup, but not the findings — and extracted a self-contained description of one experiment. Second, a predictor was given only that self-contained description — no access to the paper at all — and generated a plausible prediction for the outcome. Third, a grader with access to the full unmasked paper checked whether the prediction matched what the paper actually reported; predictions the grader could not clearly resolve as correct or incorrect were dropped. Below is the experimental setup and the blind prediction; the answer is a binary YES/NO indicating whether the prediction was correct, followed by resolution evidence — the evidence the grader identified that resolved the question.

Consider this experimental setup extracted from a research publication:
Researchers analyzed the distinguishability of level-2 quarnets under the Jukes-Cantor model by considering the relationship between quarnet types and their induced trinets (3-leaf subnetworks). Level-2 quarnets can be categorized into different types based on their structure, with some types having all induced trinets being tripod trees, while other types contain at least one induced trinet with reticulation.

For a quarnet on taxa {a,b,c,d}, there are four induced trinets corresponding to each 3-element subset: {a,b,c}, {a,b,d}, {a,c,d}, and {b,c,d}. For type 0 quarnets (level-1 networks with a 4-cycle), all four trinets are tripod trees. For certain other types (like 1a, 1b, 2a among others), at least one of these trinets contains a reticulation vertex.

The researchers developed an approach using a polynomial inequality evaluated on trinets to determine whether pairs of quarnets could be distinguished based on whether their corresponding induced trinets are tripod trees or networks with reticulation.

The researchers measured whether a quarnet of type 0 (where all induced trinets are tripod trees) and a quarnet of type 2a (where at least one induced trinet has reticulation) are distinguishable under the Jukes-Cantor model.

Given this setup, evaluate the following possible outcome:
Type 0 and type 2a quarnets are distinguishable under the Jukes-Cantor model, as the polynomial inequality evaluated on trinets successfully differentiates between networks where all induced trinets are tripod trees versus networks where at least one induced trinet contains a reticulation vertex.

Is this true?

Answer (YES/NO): YES